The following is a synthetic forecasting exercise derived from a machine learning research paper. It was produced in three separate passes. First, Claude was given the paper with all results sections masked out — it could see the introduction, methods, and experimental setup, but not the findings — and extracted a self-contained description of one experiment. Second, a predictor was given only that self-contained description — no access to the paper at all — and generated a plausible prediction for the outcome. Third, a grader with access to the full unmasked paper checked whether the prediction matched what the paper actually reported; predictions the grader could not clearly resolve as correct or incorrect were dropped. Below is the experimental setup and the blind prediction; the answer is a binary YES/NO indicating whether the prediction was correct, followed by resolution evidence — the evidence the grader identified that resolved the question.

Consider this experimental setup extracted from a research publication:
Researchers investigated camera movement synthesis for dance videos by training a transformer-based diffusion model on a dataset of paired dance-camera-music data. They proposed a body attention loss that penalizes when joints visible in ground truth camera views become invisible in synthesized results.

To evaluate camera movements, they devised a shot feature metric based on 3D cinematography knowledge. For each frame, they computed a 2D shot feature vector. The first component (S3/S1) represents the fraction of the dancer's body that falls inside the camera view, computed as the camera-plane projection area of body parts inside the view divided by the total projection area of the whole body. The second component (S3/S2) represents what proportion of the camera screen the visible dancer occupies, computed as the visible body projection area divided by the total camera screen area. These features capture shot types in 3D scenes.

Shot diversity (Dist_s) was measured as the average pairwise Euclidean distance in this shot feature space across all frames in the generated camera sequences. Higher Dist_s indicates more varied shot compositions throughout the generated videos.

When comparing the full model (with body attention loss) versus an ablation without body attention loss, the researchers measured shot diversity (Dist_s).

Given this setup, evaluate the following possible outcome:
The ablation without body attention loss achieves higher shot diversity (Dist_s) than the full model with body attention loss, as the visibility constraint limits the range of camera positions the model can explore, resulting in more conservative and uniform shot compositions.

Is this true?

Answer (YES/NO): YES